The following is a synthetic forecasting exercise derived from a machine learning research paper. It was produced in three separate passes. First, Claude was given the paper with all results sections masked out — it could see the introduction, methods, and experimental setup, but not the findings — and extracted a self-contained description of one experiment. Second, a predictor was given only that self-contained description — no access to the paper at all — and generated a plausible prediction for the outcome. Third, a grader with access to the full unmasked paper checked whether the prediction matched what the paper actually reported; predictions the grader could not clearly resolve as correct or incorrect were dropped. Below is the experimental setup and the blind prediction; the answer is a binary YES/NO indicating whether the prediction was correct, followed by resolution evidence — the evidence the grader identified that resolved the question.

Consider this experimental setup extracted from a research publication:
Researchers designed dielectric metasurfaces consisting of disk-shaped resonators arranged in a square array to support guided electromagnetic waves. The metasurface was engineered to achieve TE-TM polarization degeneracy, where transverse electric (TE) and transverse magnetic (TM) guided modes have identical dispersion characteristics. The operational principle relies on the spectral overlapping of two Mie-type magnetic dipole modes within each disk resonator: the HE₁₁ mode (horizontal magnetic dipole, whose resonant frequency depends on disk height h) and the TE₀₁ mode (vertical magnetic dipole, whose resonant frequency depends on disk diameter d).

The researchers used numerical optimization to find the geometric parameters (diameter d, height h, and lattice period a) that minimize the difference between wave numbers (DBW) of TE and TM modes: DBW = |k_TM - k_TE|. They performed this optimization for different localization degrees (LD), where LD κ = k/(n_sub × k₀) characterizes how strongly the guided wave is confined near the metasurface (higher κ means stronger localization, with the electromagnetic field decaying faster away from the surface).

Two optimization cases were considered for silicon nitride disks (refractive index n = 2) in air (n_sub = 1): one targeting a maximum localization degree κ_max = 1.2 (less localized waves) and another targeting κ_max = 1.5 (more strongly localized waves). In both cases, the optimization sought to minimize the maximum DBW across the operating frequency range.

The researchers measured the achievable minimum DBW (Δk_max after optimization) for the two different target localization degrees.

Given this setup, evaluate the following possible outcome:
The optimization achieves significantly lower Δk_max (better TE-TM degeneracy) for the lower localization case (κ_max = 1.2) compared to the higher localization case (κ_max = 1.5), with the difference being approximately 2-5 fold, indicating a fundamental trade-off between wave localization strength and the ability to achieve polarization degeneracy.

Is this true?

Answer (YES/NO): YES